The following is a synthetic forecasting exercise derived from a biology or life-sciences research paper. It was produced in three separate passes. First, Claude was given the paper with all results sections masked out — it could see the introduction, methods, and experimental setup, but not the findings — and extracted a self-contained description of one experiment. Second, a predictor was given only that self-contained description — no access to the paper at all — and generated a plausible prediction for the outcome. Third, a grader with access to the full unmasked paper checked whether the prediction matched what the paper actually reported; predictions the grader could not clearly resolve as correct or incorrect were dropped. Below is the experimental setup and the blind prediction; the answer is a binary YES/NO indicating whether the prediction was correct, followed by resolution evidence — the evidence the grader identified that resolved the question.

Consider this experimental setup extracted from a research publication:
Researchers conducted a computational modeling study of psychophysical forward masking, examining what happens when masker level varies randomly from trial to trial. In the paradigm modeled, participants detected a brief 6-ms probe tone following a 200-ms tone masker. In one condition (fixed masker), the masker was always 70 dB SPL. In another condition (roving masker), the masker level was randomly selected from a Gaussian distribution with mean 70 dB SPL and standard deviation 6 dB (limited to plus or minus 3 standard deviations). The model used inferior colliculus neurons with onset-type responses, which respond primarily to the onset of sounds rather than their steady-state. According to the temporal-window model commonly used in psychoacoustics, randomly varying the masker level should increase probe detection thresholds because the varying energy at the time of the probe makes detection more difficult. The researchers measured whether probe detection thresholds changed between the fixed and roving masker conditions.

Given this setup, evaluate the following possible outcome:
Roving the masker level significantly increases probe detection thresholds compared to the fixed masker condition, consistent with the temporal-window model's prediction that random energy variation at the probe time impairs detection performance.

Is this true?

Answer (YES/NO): NO